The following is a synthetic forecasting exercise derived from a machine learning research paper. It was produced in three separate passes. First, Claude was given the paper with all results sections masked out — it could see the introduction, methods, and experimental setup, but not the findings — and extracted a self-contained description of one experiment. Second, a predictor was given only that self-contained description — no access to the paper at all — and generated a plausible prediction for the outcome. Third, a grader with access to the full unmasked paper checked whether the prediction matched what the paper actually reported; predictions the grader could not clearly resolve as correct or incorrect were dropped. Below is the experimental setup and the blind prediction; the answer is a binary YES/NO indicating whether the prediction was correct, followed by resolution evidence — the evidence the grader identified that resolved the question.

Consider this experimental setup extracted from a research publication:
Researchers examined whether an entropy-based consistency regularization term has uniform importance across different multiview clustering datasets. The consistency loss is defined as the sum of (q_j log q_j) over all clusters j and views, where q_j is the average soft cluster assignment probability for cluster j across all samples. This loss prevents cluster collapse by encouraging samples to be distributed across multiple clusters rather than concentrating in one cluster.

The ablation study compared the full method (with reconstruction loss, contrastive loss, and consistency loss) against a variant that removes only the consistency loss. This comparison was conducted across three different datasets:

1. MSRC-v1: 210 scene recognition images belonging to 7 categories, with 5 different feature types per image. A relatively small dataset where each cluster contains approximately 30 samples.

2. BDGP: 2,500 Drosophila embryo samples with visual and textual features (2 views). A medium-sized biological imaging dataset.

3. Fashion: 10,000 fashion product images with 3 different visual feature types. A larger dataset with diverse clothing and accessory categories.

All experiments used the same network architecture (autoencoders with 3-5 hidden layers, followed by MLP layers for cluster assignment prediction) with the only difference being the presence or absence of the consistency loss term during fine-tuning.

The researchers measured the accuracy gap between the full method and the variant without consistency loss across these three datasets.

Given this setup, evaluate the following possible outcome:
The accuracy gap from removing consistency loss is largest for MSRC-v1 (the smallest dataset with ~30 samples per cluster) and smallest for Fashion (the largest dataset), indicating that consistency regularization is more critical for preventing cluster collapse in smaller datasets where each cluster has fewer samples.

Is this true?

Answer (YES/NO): YES